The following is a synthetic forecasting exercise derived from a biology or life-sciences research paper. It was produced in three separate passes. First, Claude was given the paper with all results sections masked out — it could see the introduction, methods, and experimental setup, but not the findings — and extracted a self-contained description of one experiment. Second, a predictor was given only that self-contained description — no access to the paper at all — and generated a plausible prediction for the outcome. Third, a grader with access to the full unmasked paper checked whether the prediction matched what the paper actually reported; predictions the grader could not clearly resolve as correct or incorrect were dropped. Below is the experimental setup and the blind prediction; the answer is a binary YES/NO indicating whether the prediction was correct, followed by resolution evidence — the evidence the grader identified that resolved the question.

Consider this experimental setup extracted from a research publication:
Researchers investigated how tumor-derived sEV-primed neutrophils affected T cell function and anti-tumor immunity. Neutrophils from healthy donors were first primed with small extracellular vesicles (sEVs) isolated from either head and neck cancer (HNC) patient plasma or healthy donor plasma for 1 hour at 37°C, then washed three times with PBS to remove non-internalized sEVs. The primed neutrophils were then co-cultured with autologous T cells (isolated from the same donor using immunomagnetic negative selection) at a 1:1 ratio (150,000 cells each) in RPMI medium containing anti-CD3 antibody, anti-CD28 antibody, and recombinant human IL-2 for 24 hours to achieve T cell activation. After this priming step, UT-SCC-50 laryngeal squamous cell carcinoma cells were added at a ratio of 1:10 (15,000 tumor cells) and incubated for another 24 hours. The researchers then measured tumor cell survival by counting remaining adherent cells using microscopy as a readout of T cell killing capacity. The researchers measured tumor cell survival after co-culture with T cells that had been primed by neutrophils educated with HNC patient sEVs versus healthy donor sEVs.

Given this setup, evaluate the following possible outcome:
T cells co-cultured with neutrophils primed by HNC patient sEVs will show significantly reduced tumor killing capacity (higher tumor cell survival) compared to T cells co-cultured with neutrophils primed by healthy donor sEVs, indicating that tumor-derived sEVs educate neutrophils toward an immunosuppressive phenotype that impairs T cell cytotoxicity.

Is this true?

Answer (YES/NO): YES